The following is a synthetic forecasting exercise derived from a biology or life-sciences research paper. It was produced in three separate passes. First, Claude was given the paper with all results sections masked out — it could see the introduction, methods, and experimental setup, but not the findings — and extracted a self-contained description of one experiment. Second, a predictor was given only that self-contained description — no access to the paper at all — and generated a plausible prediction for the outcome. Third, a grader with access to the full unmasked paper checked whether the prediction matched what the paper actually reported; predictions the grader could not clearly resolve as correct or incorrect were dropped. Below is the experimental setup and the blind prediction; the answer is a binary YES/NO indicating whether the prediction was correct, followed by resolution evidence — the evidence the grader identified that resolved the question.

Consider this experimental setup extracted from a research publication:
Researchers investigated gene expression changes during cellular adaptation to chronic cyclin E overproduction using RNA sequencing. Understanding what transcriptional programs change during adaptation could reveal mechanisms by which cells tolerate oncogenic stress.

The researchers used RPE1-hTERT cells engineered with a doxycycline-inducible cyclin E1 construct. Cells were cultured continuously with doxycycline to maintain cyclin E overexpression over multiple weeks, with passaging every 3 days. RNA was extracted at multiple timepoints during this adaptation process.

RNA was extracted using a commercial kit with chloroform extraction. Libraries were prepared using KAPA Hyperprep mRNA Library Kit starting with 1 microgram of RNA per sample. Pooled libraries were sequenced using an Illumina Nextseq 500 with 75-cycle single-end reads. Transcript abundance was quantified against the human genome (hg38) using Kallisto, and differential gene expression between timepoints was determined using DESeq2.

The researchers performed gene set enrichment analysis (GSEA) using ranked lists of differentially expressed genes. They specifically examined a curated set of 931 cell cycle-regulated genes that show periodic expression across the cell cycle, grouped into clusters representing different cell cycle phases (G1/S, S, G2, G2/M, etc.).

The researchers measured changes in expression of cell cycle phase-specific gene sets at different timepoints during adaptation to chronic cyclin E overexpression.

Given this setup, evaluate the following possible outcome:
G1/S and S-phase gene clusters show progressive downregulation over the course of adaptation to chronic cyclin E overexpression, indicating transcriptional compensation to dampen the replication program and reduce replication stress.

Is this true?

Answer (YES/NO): NO